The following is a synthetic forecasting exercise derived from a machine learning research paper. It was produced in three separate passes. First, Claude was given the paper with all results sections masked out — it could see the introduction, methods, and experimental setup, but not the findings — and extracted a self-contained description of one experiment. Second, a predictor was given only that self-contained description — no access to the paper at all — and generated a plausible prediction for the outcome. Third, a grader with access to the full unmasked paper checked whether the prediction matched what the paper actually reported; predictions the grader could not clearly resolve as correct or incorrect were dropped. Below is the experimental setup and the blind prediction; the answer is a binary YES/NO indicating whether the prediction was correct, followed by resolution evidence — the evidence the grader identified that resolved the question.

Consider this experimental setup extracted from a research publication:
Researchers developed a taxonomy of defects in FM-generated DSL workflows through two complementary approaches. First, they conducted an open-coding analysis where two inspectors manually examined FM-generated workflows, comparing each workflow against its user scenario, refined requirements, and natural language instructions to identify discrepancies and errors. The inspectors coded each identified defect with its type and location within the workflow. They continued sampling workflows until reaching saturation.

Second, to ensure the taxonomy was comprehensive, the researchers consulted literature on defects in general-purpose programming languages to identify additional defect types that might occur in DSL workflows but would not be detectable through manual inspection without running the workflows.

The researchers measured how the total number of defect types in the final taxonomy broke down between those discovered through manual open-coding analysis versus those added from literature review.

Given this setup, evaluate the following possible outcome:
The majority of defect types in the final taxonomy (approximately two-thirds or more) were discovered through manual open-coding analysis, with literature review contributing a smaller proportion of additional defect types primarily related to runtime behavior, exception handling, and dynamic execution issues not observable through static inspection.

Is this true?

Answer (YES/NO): YES